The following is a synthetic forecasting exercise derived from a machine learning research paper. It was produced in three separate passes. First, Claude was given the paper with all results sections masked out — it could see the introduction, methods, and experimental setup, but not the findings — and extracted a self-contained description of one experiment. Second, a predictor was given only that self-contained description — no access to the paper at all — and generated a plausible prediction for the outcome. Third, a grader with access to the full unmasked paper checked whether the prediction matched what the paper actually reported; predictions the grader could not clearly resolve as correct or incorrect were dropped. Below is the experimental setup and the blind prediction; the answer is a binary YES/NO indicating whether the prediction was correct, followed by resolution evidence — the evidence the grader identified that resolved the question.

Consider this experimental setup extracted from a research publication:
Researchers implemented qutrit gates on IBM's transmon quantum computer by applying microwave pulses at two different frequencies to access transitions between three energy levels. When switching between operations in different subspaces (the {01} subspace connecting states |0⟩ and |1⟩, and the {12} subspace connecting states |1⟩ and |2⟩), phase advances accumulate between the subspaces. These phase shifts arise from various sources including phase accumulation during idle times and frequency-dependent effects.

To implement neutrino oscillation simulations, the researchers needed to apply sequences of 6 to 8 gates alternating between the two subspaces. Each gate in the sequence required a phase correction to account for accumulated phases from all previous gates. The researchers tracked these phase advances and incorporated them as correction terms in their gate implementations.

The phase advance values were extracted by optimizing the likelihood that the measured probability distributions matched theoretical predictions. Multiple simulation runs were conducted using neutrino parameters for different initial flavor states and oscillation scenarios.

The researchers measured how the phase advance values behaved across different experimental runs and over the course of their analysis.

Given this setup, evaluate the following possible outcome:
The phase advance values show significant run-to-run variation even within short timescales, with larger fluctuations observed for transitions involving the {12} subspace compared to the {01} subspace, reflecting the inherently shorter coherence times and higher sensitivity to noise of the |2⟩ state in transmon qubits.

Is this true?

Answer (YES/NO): NO